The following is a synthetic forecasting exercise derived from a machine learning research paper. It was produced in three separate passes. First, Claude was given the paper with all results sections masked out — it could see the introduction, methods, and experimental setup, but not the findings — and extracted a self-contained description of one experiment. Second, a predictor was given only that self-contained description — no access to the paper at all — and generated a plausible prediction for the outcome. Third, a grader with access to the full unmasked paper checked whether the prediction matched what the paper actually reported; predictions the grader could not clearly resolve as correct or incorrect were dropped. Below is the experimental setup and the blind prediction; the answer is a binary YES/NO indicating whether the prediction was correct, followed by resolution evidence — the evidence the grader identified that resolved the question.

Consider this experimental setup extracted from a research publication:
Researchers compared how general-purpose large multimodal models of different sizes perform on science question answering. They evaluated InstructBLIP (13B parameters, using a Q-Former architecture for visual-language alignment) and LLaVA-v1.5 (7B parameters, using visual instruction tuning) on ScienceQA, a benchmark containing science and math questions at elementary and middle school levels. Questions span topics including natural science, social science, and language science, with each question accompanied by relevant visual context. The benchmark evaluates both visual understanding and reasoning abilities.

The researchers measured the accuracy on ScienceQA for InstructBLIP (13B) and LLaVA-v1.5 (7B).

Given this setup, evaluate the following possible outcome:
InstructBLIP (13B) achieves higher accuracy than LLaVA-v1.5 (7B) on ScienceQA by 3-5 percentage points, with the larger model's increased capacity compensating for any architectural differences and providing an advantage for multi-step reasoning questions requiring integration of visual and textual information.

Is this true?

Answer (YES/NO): NO